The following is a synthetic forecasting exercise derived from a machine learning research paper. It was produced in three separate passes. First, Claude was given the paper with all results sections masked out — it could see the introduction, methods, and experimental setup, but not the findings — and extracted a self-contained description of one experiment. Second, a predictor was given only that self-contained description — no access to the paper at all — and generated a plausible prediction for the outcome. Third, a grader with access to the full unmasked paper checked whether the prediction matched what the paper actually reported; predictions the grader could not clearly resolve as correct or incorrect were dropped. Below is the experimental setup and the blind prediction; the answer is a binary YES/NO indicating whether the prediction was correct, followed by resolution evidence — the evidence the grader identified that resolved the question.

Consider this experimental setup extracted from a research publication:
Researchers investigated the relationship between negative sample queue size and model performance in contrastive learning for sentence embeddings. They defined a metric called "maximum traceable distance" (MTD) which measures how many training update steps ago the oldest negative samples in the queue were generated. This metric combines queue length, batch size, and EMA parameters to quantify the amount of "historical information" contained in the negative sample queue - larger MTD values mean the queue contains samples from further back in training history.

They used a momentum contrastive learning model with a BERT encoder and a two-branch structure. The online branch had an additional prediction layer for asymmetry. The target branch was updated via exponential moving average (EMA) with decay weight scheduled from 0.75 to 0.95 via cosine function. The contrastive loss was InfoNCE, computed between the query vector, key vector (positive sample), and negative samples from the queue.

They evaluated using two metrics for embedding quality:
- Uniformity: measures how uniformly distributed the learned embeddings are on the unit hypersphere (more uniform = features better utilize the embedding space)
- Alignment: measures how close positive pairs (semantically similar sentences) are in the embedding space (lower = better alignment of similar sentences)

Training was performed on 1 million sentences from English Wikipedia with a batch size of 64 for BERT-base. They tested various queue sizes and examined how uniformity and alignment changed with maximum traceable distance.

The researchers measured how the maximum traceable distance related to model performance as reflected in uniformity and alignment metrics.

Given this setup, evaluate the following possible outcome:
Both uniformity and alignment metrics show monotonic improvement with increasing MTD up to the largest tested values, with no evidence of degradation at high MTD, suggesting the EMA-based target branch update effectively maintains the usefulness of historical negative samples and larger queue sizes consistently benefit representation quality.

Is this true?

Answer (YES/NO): NO